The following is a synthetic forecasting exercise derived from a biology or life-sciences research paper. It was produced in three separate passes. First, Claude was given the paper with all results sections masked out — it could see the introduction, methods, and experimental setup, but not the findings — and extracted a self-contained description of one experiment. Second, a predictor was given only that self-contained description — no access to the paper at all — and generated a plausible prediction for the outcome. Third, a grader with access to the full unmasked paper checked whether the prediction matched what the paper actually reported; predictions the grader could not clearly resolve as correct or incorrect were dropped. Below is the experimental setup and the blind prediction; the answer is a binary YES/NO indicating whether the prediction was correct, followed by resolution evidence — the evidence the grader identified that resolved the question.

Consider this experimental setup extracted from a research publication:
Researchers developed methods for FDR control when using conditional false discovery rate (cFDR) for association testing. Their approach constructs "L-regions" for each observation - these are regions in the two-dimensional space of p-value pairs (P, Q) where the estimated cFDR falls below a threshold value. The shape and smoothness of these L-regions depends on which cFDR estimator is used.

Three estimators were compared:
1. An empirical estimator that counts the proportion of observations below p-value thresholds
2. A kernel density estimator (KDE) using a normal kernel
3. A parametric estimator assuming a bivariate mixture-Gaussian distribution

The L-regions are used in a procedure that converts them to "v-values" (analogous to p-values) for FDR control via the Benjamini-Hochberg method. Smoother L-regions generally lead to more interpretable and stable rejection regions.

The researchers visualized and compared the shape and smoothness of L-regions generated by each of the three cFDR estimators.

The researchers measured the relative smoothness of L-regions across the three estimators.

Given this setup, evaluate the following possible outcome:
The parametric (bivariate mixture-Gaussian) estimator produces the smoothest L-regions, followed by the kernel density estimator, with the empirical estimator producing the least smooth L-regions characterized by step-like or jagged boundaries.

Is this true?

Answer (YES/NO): YES